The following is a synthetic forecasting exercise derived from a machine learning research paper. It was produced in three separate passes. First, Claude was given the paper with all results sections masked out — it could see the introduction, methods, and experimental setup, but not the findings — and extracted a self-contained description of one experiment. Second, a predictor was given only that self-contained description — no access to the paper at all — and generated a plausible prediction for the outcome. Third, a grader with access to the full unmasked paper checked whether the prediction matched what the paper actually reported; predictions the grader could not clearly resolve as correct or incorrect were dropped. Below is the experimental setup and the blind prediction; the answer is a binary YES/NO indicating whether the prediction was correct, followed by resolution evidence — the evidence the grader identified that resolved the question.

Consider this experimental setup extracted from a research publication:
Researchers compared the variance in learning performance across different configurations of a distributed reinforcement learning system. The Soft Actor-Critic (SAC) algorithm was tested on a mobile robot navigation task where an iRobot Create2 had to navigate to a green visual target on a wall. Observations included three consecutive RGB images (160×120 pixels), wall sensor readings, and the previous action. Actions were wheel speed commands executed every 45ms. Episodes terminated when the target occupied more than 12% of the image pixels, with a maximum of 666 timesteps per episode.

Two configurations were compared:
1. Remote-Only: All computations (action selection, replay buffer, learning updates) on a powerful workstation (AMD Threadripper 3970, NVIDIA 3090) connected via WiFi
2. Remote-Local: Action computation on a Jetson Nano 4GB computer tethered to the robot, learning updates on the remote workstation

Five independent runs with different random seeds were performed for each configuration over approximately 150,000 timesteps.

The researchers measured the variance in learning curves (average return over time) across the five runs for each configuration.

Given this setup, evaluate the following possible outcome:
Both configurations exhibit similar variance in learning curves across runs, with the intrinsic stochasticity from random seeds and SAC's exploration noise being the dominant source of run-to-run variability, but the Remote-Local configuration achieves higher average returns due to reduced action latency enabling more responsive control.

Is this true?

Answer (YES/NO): NO